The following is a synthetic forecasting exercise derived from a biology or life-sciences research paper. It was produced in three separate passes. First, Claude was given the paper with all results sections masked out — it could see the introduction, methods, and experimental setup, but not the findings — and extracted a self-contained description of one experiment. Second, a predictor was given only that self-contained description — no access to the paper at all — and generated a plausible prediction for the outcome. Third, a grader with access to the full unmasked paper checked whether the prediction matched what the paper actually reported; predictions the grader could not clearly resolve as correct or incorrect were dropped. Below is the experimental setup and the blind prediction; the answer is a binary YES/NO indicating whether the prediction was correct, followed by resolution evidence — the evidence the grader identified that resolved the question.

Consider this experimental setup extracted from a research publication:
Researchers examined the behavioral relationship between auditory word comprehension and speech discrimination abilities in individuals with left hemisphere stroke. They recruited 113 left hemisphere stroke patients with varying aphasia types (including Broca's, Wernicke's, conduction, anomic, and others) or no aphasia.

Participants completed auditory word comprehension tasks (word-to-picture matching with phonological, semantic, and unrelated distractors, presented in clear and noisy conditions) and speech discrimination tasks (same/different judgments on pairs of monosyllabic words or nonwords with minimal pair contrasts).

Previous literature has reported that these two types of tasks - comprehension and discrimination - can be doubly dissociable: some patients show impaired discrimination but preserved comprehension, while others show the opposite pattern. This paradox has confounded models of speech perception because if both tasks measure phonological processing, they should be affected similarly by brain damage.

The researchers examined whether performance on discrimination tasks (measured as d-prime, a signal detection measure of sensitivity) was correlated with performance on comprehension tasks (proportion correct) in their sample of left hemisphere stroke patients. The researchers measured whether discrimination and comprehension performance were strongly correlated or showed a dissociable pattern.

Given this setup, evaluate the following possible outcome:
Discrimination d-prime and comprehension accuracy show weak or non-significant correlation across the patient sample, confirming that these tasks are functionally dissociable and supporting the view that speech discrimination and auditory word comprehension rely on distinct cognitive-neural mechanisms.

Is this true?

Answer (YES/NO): NO